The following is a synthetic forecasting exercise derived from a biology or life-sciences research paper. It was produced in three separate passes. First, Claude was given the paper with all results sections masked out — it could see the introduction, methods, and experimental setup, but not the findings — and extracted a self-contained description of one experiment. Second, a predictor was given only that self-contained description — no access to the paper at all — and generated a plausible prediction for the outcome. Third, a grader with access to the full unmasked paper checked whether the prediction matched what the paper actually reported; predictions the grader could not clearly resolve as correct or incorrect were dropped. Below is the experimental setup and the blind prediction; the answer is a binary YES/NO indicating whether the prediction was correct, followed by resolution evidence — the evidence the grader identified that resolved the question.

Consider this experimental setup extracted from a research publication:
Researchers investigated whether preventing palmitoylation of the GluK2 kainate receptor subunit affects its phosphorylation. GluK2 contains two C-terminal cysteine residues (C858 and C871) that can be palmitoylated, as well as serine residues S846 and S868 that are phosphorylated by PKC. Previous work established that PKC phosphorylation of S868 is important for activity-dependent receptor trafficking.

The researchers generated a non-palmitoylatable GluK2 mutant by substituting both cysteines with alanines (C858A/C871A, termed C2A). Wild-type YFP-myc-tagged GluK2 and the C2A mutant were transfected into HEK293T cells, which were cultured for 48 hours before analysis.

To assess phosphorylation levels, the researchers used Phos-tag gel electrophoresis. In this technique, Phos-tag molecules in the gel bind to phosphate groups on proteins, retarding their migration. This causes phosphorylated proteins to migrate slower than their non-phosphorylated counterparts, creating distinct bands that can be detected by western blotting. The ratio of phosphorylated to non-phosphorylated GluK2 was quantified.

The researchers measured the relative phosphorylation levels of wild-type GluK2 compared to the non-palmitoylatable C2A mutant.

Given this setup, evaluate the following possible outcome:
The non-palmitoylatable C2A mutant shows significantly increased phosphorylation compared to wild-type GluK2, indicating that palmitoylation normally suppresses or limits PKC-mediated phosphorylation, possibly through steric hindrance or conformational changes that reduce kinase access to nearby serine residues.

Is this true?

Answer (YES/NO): YES